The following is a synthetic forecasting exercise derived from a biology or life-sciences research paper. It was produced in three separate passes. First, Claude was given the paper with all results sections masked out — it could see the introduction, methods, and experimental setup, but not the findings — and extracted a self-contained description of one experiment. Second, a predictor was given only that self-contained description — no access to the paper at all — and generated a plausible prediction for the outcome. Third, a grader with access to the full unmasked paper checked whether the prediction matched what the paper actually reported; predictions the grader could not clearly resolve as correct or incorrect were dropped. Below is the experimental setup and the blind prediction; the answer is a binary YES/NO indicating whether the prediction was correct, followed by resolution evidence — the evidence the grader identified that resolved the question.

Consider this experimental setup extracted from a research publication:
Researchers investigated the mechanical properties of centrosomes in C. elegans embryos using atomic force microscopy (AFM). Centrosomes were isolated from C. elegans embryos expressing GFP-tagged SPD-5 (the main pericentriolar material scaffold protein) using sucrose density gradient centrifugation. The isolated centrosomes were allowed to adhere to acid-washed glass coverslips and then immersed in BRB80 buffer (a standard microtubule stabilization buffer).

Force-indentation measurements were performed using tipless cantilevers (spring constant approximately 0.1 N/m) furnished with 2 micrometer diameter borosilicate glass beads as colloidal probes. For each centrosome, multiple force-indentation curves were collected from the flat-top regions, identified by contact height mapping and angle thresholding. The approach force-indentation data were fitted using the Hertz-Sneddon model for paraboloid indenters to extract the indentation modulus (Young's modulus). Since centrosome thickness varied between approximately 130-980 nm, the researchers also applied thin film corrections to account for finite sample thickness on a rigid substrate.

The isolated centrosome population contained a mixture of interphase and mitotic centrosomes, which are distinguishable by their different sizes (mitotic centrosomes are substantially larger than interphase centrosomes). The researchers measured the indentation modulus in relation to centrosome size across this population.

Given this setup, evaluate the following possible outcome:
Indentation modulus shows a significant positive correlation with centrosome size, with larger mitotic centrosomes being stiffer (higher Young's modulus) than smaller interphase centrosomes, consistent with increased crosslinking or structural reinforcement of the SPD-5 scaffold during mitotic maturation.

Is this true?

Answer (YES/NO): NO